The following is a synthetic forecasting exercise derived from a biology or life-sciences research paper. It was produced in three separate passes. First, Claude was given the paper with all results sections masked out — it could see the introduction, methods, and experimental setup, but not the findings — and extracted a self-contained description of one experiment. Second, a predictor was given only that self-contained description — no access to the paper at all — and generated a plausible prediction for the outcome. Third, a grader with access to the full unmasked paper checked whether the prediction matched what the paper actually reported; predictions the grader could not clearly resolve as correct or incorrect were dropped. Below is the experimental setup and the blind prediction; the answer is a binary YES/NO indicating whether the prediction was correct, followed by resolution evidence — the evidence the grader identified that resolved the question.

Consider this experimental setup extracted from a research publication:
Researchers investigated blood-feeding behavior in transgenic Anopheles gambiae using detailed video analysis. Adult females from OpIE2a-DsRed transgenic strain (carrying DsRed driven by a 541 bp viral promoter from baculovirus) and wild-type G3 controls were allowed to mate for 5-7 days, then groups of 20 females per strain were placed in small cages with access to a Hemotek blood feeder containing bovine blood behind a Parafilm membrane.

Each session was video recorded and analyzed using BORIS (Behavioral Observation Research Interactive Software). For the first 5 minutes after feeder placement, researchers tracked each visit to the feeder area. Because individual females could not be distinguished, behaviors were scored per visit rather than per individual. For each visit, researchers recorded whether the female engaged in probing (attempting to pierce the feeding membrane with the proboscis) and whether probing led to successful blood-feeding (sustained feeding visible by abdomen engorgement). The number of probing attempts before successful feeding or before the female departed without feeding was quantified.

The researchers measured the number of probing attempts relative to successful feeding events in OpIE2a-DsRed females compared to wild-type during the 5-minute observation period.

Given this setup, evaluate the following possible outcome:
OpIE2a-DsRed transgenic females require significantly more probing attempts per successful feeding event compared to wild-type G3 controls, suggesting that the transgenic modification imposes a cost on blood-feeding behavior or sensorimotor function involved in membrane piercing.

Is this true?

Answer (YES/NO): NO